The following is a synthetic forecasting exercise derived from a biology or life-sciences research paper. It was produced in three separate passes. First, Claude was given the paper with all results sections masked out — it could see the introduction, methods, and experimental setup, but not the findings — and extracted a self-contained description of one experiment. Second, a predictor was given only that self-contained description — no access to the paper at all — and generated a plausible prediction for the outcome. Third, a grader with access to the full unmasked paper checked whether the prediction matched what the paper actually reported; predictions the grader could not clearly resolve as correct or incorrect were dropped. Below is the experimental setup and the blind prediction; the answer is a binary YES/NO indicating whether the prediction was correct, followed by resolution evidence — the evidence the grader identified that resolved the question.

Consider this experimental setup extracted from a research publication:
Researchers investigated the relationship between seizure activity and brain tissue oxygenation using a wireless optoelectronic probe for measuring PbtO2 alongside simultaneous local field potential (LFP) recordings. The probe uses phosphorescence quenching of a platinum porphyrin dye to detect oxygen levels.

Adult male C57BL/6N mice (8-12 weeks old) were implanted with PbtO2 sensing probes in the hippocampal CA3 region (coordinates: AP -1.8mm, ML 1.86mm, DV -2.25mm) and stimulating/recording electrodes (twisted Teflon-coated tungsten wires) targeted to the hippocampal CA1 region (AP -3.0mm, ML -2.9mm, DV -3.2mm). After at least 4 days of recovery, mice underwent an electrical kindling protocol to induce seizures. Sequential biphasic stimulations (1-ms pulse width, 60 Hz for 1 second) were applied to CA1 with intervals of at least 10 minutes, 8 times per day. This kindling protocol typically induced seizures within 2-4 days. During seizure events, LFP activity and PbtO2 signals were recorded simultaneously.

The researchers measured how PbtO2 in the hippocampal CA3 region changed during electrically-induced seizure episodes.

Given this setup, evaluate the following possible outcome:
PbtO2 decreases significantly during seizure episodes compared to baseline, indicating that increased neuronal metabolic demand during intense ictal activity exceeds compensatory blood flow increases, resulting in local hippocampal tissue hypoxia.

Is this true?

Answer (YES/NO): YES